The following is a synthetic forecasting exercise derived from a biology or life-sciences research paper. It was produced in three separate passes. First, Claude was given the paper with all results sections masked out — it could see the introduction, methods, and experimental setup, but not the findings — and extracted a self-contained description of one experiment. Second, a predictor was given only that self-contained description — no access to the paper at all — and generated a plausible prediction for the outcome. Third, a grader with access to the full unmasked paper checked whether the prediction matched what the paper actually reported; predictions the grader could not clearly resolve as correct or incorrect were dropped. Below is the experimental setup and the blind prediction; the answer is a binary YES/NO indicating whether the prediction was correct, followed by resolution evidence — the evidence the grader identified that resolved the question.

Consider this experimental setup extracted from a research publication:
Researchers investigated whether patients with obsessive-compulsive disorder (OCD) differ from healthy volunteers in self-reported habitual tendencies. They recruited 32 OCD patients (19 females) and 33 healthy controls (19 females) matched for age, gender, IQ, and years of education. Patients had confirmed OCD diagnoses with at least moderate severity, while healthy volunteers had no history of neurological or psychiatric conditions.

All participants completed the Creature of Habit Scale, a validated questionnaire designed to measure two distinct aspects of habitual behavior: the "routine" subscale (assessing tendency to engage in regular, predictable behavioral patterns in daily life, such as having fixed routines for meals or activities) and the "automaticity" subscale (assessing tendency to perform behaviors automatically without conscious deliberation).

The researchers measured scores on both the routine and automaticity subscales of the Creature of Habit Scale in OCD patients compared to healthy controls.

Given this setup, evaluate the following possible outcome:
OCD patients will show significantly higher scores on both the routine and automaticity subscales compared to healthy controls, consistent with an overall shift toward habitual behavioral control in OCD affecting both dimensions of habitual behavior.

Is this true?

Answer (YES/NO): YES